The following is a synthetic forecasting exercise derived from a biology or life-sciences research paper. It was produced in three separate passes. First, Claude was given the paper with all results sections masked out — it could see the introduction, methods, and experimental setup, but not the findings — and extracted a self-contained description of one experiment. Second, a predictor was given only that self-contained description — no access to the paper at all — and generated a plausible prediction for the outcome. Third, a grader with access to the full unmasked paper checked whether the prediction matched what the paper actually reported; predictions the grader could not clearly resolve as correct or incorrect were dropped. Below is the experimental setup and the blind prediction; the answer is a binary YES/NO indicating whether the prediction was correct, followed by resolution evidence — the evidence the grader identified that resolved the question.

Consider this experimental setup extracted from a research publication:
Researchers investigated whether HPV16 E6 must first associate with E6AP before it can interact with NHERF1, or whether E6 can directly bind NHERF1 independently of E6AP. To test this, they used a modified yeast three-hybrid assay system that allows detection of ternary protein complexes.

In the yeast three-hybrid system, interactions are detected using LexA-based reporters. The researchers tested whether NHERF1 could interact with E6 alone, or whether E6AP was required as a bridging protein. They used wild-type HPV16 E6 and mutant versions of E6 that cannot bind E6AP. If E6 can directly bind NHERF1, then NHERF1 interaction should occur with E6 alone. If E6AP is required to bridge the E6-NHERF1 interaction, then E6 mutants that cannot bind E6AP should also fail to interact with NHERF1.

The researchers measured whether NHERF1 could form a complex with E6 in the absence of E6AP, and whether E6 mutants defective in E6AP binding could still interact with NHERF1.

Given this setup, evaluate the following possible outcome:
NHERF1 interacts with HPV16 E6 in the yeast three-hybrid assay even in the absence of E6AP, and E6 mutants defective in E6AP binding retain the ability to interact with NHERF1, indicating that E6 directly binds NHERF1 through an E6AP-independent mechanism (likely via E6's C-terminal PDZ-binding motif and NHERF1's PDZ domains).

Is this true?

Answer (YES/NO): NO